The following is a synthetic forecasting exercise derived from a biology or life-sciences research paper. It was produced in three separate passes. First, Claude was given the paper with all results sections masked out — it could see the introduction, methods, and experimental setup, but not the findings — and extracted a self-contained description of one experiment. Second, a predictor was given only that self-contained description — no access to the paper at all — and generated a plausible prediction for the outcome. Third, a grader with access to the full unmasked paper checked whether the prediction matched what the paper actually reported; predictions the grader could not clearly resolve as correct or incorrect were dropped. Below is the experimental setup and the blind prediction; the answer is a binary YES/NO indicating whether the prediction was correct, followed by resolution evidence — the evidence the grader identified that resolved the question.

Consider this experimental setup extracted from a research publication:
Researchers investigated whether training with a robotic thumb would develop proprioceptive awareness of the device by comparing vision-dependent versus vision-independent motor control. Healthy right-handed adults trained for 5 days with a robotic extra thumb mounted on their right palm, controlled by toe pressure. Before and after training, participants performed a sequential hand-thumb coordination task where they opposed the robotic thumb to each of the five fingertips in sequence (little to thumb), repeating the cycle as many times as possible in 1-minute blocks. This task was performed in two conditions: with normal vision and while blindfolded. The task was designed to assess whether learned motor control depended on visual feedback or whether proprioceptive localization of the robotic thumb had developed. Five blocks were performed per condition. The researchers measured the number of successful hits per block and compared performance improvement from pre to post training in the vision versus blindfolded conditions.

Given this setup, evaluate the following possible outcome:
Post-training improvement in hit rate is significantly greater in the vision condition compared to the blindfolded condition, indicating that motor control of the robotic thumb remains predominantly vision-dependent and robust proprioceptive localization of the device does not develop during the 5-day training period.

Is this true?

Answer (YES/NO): NO